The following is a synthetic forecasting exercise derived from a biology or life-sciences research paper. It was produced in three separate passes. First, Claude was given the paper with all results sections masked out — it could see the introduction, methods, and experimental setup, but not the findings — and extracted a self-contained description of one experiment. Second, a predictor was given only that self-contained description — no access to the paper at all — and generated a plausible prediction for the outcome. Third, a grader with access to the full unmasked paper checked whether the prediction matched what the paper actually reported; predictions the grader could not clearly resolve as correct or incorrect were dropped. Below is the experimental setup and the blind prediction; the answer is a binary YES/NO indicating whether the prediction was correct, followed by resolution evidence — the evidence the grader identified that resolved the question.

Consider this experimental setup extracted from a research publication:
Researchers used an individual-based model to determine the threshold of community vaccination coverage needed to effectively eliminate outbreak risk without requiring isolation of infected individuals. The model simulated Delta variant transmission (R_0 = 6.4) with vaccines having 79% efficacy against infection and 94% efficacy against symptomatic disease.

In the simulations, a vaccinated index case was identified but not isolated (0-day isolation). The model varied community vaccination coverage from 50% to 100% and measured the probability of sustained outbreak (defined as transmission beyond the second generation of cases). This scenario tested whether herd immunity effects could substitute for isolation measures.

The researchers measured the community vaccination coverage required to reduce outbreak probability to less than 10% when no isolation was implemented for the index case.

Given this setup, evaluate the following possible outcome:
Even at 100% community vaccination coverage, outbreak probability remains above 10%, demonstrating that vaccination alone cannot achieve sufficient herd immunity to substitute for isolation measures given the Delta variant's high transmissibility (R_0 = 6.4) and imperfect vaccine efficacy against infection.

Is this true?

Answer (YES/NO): NO